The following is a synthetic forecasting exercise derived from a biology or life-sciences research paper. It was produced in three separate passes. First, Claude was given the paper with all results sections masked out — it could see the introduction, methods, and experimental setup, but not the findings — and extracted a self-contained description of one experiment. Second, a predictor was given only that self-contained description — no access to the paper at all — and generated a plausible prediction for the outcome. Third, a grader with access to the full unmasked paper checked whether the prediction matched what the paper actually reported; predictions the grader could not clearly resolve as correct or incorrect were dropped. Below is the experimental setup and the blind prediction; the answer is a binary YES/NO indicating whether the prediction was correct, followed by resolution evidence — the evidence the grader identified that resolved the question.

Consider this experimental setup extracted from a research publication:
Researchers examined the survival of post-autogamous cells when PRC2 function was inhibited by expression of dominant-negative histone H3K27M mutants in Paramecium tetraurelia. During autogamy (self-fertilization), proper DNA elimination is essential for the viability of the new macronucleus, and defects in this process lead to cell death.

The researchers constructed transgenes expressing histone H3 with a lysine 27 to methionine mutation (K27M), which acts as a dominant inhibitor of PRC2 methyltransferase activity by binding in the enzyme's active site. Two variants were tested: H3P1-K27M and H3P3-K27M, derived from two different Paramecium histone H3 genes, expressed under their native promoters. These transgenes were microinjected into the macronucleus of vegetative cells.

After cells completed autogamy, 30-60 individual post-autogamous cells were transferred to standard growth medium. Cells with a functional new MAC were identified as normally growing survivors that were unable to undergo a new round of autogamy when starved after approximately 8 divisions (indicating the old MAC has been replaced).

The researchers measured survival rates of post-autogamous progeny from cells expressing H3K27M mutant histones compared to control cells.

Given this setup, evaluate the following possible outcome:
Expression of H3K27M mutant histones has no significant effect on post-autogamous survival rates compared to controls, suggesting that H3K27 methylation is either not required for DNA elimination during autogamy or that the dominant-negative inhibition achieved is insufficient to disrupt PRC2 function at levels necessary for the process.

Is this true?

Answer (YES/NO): YES